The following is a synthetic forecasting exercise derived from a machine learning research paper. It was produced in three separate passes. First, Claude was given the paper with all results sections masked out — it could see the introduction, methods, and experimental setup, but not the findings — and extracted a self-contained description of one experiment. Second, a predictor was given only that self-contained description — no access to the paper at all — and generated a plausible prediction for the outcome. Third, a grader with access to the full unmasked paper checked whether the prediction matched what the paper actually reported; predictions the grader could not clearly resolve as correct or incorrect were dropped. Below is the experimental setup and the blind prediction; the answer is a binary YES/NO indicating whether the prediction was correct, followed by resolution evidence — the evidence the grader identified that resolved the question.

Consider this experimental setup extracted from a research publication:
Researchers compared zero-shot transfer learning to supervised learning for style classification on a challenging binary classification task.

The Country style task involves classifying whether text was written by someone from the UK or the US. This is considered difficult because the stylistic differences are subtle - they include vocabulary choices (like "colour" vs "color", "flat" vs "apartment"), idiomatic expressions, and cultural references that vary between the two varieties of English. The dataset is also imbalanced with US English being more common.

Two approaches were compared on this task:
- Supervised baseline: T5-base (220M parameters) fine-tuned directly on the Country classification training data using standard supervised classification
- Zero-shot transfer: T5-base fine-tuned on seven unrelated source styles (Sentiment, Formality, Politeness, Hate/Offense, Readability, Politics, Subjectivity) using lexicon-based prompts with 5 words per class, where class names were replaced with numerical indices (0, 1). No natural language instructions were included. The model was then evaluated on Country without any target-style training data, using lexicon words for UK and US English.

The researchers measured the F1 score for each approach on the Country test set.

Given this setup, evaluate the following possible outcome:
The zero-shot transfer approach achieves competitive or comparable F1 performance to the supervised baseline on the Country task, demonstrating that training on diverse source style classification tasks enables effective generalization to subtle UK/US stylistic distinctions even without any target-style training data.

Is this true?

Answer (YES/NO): NO